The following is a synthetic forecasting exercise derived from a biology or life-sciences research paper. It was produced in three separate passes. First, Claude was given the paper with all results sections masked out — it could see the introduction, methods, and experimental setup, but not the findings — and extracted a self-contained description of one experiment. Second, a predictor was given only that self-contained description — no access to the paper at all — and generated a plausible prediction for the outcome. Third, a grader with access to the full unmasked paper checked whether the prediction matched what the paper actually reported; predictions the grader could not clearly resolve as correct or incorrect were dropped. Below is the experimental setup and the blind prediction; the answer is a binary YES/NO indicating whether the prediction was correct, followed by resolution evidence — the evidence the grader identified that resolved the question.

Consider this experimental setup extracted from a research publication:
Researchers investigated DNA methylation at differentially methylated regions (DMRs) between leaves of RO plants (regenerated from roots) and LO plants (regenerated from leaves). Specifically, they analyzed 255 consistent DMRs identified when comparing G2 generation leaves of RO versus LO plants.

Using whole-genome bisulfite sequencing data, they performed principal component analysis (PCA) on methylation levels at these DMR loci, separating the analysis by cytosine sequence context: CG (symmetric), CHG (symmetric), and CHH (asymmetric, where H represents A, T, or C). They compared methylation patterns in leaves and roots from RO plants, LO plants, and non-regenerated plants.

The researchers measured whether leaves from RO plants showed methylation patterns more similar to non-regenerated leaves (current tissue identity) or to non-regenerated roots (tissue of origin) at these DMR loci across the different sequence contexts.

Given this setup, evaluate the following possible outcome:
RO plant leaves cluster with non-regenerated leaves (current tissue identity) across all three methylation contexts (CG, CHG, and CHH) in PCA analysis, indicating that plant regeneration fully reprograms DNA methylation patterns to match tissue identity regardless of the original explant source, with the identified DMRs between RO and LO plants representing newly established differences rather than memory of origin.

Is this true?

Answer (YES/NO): NO